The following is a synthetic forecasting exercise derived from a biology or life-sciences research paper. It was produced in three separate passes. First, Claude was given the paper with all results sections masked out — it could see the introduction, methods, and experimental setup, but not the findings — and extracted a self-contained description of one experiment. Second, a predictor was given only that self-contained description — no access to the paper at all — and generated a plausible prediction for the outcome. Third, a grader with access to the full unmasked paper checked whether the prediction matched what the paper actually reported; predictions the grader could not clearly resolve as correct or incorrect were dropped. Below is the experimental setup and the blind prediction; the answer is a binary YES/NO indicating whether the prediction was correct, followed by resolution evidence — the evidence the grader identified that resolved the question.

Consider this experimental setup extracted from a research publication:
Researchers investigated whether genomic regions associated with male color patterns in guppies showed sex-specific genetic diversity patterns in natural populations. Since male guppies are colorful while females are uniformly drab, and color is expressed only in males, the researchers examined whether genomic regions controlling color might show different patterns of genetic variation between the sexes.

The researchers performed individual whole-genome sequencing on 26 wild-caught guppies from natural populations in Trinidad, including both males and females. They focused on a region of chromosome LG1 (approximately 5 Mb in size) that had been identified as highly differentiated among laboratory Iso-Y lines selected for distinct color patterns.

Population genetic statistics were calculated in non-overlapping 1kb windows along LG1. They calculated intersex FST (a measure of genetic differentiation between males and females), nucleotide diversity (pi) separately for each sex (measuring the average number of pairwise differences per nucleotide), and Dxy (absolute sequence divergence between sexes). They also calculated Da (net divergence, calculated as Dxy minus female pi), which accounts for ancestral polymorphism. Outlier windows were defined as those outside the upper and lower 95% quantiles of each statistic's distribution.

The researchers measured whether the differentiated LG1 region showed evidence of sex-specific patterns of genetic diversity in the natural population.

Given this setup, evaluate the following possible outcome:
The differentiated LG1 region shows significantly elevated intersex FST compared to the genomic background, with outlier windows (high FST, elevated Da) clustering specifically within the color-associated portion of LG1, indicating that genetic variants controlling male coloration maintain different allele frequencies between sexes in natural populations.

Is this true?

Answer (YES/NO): NO